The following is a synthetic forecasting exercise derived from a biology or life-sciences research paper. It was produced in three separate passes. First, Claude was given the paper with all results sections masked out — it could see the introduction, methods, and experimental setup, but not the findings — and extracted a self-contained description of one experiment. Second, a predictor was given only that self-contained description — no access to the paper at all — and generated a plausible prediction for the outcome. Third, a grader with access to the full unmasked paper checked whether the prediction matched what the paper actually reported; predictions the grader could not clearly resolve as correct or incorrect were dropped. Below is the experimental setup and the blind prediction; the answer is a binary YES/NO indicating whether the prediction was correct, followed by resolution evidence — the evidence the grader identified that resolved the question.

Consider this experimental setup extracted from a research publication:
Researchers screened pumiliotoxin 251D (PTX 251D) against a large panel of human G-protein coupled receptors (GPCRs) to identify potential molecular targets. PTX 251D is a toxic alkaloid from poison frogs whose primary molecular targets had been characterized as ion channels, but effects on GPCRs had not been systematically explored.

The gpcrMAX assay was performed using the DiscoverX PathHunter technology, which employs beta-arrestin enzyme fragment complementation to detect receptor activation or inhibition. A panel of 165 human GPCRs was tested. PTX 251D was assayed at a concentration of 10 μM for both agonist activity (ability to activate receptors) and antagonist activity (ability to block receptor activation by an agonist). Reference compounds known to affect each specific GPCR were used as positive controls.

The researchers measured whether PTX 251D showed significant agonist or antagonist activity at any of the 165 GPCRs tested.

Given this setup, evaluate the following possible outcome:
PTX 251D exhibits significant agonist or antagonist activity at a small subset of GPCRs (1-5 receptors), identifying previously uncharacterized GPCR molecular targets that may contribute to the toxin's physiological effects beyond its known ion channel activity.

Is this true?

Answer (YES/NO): NO